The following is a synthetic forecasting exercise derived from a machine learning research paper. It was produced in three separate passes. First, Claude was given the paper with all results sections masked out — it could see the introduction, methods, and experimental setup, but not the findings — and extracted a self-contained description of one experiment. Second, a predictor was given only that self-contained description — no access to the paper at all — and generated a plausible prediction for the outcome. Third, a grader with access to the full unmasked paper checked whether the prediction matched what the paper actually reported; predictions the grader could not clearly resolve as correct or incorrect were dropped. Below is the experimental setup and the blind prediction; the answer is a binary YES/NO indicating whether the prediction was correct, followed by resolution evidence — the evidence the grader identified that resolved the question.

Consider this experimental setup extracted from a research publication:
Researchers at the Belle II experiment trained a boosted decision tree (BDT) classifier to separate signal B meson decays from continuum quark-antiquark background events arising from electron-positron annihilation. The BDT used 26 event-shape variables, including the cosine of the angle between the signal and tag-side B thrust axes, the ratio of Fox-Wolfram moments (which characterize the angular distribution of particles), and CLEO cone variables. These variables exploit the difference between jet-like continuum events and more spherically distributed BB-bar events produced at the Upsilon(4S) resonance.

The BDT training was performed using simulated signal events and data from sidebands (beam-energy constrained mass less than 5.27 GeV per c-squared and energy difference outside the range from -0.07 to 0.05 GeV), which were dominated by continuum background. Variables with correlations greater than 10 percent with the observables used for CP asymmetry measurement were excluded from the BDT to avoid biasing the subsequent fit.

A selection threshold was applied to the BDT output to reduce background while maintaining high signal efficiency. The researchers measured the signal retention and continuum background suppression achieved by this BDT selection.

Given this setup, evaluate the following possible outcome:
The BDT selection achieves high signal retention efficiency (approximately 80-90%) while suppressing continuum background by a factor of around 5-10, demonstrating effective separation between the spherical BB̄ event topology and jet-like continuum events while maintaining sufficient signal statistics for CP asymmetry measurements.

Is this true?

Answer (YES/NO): NO